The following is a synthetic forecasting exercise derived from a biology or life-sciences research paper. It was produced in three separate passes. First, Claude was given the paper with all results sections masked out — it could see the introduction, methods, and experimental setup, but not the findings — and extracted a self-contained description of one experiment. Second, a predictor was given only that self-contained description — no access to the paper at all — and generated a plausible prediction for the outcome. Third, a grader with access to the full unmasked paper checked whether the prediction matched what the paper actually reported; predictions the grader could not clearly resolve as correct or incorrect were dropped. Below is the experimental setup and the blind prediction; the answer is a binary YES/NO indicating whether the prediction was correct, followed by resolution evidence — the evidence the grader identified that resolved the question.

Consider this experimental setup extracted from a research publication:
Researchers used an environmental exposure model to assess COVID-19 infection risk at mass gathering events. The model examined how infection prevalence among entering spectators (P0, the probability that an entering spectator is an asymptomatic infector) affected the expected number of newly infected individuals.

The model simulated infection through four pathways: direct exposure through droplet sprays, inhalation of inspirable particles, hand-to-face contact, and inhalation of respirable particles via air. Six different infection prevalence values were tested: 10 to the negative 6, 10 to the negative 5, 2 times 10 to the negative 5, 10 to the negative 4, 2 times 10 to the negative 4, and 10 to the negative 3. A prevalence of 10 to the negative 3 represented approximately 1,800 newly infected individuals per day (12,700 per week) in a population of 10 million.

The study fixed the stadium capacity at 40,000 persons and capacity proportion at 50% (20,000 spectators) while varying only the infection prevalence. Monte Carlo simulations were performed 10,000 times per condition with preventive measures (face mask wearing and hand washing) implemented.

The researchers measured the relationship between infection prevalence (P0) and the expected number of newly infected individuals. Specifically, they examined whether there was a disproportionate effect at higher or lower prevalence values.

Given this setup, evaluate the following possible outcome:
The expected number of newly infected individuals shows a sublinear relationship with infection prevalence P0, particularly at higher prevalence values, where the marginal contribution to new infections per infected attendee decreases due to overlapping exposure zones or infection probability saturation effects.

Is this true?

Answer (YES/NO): NO